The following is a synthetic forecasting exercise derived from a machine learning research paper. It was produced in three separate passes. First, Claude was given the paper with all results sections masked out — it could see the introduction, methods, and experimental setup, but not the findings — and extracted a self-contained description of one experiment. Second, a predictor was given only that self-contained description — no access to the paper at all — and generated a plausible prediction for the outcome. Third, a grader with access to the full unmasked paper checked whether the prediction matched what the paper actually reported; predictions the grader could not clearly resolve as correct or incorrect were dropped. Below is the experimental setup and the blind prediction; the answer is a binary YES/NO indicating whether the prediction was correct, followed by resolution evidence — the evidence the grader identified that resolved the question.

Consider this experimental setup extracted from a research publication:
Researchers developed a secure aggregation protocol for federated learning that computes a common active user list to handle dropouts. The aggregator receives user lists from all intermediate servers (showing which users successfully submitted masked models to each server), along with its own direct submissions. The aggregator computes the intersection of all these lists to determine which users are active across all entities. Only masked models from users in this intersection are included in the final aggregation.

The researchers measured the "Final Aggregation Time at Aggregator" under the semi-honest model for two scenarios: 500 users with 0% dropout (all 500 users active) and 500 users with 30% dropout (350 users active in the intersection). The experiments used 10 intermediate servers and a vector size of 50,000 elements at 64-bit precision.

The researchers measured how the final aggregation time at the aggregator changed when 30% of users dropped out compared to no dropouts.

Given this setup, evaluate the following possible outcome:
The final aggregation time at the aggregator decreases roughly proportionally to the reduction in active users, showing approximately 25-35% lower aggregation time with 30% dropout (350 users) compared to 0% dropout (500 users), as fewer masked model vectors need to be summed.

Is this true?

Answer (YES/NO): YES